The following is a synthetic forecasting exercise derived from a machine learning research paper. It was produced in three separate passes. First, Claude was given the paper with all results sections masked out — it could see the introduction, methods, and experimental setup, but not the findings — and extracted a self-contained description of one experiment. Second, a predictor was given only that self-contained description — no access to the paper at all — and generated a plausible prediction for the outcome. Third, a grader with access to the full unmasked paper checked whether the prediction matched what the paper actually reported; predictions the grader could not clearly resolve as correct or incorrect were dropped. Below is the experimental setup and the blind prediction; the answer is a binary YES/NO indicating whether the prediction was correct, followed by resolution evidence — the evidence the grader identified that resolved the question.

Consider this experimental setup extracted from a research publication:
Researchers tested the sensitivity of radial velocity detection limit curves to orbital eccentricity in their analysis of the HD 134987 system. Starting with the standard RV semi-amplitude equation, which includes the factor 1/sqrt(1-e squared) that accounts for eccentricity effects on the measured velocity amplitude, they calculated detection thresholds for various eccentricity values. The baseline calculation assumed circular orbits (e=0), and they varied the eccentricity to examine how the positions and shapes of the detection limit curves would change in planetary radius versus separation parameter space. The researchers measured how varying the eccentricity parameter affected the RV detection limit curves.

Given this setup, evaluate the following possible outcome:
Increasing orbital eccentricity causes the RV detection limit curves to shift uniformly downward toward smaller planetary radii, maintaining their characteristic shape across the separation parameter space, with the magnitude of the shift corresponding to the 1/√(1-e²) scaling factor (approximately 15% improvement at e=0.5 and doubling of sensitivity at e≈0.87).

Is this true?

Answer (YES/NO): NO